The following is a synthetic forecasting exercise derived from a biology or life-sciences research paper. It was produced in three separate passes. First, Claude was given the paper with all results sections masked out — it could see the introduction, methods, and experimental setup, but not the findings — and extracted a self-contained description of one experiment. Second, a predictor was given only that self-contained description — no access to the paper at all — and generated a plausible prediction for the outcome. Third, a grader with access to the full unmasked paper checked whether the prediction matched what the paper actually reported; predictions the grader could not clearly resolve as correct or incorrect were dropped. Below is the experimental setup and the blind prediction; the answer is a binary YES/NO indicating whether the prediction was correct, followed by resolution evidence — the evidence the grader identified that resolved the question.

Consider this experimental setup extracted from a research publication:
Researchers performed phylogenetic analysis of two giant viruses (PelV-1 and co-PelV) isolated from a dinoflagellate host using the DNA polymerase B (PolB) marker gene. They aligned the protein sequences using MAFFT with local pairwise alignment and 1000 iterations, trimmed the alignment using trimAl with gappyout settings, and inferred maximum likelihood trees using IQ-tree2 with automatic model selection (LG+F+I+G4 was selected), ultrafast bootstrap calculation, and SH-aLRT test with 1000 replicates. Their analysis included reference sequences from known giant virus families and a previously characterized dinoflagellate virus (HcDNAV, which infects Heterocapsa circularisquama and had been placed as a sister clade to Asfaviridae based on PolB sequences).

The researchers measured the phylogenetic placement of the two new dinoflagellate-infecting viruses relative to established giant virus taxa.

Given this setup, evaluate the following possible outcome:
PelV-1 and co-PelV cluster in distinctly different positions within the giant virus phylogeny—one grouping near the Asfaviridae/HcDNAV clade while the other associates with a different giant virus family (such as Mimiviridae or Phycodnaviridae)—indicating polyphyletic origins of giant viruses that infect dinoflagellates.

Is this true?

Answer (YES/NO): NO